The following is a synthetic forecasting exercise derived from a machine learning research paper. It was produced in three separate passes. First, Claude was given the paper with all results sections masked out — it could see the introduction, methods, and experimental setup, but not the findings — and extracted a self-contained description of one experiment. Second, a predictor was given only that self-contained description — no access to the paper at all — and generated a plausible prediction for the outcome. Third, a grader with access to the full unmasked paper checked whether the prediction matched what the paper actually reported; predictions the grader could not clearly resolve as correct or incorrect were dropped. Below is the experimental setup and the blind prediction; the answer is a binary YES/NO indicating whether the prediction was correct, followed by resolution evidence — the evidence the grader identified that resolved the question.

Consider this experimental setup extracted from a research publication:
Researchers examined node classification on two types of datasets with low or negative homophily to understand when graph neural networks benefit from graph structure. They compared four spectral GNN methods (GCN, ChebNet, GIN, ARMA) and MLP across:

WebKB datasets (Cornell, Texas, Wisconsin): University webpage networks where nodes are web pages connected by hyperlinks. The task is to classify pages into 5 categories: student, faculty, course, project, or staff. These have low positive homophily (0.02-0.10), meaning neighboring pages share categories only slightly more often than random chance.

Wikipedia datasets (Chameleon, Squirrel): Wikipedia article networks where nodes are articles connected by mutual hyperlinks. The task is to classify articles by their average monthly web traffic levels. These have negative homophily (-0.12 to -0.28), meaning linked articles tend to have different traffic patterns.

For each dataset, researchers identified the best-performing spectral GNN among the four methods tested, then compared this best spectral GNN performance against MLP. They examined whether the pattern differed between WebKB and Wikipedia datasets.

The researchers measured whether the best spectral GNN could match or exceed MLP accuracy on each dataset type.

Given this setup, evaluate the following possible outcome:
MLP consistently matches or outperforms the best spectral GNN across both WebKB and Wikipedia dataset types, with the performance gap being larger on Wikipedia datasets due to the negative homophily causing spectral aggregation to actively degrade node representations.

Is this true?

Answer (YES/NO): NO